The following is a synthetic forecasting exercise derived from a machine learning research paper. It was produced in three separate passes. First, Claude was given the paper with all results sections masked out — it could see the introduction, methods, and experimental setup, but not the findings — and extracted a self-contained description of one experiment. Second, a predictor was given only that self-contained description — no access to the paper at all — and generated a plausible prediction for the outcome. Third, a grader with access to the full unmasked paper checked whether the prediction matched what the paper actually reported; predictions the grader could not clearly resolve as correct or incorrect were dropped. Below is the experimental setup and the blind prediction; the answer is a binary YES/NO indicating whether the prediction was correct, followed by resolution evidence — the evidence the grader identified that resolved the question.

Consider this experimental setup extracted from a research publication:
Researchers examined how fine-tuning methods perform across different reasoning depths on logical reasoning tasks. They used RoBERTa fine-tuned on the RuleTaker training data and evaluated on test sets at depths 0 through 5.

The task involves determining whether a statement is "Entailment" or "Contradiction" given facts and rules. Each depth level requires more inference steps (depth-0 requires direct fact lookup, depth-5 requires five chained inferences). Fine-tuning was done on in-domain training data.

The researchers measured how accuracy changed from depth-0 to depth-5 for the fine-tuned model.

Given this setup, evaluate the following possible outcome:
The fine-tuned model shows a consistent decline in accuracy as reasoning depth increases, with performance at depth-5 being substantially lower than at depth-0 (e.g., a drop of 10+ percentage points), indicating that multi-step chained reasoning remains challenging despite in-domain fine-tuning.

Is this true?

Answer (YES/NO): YES